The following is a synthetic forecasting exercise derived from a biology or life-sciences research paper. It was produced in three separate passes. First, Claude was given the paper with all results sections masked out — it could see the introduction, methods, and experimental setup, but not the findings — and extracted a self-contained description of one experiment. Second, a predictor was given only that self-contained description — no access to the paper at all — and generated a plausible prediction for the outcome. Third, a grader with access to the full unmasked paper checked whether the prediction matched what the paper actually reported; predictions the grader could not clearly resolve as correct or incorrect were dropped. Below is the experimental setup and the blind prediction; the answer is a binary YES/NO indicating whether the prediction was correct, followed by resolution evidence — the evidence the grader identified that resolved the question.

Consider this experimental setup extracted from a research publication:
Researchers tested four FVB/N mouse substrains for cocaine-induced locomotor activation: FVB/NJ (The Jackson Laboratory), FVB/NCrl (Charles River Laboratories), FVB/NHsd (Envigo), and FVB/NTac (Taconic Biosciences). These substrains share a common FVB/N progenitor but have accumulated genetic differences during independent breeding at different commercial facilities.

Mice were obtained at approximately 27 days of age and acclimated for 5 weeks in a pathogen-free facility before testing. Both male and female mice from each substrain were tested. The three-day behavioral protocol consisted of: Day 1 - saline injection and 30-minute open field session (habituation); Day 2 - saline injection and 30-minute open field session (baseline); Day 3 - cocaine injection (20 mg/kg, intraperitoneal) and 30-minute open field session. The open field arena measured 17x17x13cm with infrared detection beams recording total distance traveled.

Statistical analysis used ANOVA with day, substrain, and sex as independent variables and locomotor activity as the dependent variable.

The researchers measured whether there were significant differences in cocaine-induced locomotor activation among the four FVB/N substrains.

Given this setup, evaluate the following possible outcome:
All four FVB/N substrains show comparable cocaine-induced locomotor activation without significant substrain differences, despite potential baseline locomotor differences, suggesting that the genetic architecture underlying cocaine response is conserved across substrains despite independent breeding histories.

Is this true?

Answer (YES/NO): YES